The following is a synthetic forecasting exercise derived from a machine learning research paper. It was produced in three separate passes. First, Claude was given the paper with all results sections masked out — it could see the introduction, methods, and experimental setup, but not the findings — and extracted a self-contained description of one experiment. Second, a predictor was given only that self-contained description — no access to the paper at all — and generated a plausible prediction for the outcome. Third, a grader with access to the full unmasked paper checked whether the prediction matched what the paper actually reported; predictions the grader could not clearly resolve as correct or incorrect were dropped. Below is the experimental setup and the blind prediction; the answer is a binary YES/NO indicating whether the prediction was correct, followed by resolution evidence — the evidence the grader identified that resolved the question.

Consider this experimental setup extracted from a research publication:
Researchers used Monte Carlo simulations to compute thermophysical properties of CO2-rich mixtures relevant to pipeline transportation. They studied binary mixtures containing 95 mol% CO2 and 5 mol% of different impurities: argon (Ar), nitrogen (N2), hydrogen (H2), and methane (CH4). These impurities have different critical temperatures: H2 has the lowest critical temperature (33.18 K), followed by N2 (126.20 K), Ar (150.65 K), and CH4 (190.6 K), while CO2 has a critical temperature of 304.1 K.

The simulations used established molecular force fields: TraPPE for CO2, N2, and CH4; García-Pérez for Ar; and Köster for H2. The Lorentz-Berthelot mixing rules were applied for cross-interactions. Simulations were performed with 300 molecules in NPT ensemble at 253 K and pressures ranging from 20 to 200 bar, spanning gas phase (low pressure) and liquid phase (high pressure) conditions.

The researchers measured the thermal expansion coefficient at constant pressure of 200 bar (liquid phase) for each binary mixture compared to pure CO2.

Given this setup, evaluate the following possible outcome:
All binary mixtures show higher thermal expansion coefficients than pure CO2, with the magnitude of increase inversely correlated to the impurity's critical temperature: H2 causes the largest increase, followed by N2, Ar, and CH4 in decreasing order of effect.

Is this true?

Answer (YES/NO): YES